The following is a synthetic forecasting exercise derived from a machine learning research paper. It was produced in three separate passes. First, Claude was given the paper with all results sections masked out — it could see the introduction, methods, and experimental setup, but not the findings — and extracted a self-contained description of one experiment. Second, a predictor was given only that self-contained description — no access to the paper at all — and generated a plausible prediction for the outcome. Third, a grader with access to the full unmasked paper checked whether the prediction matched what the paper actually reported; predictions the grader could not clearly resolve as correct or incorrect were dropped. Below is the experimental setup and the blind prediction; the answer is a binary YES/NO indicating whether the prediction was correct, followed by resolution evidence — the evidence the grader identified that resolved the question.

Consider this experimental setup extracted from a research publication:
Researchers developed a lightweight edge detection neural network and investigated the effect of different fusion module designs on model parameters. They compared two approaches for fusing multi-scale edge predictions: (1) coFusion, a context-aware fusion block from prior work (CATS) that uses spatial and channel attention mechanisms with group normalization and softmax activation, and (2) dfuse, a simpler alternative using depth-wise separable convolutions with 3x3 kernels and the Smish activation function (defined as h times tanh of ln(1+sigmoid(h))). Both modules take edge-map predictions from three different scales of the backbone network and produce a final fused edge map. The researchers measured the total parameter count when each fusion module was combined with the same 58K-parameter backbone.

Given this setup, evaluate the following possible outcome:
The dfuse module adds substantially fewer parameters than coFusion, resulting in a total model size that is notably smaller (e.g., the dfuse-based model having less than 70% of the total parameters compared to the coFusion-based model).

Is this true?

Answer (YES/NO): YES